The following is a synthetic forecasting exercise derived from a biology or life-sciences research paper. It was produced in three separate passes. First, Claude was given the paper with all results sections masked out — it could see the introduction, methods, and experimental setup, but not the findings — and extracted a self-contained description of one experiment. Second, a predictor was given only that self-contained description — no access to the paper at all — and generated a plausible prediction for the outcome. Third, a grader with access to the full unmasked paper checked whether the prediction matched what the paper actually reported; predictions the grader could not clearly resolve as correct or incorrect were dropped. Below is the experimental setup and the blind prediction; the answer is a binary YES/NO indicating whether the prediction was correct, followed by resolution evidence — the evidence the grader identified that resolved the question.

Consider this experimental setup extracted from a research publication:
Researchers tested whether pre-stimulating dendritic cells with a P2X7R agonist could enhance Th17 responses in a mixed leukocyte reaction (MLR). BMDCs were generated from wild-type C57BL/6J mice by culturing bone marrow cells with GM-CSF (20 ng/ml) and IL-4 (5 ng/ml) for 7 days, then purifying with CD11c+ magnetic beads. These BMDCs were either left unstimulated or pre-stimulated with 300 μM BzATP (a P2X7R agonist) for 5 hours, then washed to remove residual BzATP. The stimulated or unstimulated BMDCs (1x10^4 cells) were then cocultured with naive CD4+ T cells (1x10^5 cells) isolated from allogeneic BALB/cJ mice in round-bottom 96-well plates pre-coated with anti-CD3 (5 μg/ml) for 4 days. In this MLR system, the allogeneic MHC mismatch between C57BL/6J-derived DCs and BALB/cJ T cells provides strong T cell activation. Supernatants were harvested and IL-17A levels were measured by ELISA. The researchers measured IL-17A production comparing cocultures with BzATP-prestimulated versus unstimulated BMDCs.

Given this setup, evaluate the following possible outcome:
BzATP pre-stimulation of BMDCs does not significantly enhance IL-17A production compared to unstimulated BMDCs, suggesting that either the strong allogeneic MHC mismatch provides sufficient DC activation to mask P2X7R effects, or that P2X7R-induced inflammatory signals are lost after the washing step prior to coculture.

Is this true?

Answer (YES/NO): NO